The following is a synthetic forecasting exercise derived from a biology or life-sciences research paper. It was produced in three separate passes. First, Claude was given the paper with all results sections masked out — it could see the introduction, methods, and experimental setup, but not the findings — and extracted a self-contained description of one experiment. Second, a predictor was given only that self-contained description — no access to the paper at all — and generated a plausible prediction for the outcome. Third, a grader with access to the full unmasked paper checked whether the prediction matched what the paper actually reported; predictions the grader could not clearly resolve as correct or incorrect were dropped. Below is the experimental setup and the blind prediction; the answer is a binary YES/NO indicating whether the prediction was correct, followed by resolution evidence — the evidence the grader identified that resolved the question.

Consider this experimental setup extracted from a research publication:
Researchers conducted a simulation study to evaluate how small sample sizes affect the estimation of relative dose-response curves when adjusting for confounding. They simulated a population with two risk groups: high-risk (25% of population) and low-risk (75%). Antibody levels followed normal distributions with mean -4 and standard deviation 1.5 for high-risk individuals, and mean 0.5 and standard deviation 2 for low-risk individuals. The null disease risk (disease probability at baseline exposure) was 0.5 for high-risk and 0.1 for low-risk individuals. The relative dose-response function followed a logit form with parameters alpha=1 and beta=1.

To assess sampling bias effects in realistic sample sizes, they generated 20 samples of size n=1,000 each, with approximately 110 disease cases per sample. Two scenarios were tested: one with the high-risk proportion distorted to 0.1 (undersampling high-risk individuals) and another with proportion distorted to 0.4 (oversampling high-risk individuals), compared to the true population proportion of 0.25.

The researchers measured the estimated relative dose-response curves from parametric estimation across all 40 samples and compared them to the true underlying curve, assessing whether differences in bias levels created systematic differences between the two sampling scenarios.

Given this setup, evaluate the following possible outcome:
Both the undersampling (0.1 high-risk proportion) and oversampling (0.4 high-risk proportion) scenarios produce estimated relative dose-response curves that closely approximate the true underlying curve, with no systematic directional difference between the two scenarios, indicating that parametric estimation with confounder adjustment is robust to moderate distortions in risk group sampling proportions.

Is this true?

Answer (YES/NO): YES